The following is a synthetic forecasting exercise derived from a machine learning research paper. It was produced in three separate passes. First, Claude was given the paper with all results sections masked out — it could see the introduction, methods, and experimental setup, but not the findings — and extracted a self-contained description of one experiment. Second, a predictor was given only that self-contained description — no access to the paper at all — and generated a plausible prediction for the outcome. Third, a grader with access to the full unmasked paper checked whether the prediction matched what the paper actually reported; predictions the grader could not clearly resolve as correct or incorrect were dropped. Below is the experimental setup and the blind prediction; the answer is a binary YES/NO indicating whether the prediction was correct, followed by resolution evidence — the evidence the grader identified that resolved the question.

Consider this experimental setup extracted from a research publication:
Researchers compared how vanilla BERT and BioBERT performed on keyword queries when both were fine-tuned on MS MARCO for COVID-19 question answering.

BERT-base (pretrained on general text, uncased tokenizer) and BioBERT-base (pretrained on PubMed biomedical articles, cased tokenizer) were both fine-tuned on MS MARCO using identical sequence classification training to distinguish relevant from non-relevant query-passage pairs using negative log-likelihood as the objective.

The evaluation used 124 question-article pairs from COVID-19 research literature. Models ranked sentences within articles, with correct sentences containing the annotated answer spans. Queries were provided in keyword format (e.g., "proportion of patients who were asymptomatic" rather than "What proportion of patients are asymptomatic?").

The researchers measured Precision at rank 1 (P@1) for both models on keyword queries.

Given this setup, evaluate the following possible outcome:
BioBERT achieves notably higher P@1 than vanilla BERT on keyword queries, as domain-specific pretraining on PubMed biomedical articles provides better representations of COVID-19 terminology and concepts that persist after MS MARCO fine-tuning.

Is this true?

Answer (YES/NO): NO